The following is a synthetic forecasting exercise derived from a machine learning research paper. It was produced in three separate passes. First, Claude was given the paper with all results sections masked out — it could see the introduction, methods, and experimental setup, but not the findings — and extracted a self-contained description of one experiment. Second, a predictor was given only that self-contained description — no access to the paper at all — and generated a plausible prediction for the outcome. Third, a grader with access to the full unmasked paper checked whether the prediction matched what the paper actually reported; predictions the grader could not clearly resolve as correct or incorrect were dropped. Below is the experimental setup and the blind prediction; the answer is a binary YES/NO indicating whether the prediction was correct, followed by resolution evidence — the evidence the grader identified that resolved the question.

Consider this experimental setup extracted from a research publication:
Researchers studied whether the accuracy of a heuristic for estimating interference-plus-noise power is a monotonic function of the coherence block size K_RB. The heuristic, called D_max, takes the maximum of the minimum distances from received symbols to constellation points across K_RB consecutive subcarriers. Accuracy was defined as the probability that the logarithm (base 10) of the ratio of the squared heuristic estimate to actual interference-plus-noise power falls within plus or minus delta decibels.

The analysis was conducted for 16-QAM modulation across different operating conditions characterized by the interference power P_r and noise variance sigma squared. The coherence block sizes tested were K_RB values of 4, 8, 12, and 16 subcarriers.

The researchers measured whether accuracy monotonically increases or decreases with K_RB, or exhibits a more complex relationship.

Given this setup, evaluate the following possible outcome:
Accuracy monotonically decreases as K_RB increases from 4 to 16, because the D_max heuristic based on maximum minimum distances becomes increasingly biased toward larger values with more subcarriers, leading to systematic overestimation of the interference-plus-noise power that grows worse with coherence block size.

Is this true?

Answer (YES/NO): NO